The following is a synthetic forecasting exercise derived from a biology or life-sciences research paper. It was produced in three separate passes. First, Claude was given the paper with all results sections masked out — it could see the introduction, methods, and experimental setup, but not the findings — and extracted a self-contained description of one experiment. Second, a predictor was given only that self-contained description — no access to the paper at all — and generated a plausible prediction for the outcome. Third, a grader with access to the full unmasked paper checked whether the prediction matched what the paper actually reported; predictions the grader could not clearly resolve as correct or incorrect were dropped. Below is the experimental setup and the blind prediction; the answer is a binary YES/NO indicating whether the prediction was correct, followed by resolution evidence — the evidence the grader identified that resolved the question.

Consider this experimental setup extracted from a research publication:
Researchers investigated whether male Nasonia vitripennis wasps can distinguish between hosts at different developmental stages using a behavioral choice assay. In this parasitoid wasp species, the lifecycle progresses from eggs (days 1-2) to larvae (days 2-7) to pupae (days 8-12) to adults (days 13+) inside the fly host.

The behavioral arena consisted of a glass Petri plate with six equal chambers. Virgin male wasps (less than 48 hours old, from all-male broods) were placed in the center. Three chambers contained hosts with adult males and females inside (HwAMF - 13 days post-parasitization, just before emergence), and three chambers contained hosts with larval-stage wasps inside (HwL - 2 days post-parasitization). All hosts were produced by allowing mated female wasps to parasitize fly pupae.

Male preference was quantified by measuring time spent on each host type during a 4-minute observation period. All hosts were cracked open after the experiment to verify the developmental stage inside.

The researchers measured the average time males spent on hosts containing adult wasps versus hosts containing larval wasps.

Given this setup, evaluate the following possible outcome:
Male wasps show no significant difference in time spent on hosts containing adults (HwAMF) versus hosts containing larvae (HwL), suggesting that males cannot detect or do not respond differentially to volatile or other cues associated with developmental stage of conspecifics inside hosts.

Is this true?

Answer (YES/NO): NO